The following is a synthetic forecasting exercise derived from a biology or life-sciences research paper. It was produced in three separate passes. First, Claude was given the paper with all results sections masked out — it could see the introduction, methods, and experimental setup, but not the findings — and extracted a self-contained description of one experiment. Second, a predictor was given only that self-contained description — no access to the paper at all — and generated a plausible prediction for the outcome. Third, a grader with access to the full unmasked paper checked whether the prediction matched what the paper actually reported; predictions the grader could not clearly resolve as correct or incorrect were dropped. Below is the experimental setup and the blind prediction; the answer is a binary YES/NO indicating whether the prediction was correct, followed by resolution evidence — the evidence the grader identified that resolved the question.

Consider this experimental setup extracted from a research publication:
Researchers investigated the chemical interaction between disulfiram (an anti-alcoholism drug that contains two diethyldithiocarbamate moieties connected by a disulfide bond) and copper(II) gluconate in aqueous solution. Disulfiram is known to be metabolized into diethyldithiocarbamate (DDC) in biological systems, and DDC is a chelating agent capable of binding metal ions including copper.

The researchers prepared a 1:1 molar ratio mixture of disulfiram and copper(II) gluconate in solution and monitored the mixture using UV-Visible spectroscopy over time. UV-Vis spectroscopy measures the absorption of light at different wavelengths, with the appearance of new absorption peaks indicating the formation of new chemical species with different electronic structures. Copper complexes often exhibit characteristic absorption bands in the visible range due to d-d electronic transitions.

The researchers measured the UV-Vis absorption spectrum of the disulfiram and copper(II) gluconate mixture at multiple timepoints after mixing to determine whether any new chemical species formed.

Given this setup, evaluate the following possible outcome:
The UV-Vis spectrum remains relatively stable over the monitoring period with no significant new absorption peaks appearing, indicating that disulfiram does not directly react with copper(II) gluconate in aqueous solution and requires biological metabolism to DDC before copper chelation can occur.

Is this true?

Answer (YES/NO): NO